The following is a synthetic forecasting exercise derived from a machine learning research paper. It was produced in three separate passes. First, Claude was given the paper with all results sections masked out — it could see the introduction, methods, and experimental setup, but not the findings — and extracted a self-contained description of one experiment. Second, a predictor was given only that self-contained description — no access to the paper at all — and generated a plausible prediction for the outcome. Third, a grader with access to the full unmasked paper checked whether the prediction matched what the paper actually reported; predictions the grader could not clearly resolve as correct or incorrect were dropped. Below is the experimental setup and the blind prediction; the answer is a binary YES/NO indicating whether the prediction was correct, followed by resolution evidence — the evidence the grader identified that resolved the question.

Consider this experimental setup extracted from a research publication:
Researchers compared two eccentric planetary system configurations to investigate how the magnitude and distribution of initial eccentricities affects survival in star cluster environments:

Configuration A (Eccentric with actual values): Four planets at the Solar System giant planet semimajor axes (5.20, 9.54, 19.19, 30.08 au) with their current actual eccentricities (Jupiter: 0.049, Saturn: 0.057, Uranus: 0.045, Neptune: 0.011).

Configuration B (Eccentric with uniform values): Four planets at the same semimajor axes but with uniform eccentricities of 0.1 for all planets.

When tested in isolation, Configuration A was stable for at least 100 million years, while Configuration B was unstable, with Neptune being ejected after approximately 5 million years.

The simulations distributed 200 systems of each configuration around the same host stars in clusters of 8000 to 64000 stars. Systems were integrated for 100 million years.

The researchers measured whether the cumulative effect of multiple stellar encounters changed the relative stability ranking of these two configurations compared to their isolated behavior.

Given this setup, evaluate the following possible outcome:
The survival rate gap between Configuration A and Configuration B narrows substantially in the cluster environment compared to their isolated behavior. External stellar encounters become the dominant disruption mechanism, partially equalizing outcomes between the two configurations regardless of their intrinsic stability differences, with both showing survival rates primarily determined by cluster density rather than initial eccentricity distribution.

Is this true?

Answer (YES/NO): NO